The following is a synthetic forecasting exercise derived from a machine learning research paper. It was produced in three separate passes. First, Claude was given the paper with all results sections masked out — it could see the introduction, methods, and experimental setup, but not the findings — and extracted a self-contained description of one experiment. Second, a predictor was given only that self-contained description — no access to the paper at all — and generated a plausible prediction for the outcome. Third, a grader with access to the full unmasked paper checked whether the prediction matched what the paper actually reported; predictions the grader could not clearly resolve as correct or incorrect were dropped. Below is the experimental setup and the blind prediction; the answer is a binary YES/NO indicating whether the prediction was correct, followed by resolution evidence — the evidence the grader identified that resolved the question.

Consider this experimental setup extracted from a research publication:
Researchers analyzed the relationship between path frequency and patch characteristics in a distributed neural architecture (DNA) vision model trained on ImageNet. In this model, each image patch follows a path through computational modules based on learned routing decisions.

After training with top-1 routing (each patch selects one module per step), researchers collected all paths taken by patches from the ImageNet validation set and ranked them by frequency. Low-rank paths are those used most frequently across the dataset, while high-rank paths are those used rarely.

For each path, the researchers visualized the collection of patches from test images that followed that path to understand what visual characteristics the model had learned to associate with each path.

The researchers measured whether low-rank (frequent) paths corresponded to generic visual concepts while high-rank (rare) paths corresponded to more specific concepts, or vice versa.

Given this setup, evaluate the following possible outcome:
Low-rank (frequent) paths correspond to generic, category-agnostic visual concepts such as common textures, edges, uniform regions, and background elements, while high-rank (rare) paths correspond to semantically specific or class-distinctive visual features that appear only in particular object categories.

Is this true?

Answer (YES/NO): YES